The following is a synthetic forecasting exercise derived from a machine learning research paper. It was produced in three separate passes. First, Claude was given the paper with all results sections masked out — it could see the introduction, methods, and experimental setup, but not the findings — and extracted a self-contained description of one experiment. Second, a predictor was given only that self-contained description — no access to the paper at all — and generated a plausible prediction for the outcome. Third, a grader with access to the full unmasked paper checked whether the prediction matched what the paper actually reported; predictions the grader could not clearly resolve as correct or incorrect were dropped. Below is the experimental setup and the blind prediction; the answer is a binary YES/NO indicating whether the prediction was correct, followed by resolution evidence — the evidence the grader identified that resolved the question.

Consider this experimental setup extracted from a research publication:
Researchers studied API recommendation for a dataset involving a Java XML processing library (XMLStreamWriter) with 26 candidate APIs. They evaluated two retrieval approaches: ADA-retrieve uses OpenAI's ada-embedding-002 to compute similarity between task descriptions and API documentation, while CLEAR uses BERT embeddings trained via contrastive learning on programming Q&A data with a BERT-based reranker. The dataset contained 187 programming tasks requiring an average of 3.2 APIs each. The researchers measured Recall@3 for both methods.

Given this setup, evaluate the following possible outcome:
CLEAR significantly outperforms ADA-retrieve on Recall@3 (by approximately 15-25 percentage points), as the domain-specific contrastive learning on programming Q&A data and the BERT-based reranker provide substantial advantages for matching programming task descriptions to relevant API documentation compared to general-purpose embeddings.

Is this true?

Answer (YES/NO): YES